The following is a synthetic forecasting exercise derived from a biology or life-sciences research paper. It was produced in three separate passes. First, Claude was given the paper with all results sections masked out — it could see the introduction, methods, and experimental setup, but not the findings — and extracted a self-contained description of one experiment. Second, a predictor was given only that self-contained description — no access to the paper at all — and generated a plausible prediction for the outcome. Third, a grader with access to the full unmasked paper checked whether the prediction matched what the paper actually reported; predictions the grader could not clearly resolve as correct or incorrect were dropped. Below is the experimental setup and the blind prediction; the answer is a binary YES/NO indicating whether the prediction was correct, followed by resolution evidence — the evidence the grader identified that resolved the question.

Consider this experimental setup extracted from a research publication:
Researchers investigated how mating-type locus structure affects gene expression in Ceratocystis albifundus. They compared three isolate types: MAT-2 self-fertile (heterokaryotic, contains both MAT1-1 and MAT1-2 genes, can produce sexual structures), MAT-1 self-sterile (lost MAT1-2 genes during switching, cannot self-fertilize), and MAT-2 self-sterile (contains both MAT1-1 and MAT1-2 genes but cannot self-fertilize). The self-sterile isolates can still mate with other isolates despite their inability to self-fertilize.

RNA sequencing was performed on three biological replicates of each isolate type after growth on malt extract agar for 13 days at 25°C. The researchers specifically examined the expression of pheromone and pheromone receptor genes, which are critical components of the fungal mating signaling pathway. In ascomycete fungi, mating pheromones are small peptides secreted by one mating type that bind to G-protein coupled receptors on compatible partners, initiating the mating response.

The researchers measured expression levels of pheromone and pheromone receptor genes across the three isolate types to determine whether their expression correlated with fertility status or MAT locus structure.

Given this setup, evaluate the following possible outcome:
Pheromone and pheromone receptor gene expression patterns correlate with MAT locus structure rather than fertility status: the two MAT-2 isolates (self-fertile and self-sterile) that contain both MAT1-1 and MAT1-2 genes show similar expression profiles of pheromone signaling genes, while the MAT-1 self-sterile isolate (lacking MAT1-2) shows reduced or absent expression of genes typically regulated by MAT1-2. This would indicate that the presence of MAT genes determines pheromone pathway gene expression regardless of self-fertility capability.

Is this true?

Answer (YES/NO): NO